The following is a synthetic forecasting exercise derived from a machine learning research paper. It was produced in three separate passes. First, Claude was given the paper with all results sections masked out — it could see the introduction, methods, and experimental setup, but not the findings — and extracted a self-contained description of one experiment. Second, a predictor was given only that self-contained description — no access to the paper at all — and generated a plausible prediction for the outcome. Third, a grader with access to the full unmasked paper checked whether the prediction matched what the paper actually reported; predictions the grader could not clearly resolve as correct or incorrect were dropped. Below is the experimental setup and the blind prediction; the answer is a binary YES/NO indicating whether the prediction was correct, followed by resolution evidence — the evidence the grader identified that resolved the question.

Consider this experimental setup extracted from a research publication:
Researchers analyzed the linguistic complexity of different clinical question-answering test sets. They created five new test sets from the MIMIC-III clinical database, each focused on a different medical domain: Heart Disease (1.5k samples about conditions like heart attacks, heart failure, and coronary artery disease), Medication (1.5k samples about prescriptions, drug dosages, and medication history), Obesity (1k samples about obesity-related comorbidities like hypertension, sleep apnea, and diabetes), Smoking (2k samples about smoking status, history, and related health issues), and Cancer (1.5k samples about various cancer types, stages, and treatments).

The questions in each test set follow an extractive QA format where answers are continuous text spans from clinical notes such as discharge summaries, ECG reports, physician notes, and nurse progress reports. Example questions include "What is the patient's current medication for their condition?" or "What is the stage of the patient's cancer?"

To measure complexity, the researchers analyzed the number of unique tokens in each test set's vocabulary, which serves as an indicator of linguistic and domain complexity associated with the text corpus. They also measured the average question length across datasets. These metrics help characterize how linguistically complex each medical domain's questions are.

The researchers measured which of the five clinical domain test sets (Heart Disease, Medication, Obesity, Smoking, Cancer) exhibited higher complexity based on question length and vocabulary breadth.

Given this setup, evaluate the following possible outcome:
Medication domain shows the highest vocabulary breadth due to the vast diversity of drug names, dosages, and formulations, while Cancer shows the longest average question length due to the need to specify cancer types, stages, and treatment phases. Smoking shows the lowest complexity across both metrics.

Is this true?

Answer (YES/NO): NO